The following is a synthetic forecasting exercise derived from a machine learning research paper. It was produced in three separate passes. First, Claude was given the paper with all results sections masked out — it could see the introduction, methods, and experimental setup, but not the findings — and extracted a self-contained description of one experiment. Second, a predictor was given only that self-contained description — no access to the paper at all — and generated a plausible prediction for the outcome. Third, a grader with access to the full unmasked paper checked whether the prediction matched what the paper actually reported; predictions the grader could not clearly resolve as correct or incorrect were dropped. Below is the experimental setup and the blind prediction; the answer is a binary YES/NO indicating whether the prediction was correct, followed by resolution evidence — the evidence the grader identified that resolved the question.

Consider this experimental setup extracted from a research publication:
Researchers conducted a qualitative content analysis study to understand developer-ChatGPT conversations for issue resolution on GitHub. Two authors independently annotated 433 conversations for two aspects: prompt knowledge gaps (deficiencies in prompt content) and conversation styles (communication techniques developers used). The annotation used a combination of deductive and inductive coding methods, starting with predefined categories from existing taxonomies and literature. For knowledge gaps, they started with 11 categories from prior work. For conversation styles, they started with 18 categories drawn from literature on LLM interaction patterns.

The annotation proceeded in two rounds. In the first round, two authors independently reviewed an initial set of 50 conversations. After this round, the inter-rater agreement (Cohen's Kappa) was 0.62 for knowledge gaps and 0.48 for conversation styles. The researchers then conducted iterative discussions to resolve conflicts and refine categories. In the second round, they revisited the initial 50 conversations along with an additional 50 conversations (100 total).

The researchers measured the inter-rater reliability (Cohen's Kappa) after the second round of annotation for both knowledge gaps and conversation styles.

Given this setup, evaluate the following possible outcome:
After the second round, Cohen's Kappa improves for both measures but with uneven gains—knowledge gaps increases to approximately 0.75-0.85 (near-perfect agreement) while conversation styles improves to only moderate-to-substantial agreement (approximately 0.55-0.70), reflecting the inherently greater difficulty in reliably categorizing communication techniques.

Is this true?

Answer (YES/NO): NO